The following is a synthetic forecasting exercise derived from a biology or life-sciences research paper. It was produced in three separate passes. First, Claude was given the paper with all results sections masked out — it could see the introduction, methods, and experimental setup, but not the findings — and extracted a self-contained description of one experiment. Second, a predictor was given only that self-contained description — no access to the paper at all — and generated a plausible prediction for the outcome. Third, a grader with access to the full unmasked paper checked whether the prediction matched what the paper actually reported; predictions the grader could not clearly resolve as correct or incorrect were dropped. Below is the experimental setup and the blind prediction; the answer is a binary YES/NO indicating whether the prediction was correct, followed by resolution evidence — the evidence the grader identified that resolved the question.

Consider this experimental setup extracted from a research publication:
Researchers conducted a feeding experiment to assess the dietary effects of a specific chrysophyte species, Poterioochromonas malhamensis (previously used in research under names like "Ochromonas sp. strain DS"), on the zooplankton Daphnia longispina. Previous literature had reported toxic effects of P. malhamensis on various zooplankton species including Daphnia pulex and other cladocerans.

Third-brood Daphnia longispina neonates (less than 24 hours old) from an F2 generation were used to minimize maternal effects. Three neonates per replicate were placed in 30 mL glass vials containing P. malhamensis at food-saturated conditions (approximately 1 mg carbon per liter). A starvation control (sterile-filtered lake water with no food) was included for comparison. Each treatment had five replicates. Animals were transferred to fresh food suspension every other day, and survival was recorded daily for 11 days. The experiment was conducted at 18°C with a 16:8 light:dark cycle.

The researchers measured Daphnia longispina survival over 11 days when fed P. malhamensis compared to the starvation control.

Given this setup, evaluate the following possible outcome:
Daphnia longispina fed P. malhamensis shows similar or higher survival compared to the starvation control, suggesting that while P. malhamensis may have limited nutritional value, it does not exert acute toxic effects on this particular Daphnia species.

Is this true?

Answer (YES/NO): NO